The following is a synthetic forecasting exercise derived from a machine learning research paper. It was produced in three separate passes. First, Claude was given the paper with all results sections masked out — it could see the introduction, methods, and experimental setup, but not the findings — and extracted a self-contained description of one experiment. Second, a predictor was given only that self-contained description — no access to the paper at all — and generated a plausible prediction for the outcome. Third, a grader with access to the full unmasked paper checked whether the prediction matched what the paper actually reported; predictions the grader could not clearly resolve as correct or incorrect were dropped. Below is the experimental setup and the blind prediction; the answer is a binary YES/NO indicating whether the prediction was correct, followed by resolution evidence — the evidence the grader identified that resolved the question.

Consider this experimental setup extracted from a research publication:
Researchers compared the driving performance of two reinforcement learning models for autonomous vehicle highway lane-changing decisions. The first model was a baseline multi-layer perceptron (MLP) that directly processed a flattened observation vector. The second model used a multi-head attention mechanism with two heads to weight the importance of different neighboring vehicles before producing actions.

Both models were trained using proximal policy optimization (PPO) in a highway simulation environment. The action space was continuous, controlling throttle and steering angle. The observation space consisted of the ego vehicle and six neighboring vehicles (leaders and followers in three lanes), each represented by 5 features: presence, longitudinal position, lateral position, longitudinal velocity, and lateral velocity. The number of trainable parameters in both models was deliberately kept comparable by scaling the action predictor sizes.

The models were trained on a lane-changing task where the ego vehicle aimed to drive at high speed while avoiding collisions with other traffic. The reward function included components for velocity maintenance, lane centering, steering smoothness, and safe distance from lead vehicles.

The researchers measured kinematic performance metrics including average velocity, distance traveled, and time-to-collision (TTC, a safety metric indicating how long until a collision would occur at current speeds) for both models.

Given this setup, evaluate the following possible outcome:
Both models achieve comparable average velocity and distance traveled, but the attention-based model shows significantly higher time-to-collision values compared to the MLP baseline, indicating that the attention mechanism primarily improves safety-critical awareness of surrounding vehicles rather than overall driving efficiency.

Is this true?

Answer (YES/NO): NO